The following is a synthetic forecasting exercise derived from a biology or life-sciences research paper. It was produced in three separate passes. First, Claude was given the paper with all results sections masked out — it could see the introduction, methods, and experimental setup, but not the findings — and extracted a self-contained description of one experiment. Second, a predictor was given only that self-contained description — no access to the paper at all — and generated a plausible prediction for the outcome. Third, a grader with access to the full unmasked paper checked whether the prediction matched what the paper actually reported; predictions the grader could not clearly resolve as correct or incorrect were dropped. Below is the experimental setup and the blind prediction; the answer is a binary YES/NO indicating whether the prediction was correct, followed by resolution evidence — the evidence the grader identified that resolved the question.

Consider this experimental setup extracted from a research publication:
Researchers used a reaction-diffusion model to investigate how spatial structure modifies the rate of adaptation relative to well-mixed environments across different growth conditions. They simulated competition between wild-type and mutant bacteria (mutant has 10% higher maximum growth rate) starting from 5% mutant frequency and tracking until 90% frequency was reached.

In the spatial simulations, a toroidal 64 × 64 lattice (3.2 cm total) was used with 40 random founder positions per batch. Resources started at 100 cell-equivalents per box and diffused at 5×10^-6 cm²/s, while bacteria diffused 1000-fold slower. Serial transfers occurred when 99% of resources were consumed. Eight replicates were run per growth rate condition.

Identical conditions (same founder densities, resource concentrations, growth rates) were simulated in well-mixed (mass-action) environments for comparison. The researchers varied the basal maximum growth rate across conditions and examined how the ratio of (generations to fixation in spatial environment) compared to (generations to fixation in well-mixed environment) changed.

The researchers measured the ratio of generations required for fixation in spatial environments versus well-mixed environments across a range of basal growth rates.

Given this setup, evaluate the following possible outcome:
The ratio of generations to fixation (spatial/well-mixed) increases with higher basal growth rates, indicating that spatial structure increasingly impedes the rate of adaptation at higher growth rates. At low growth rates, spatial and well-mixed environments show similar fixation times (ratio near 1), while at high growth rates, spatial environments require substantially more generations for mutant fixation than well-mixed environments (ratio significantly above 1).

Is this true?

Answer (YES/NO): YES